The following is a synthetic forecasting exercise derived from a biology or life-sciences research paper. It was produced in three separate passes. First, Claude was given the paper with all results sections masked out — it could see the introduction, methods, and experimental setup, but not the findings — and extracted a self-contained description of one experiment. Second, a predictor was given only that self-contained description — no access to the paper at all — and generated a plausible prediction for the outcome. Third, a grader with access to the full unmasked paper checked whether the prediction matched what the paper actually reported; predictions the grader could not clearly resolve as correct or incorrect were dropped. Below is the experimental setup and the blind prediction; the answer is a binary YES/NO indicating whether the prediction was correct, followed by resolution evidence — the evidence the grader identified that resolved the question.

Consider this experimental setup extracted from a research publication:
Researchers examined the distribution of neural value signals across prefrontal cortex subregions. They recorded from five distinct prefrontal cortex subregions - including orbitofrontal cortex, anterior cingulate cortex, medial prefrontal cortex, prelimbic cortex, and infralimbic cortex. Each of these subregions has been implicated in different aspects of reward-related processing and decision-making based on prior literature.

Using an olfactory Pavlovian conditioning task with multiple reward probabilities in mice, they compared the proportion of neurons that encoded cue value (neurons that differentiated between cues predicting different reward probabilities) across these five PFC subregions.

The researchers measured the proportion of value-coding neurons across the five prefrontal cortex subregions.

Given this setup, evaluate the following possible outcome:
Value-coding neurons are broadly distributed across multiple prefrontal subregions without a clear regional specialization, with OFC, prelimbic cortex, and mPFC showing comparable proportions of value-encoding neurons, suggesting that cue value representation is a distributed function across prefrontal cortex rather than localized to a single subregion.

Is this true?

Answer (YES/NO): YES